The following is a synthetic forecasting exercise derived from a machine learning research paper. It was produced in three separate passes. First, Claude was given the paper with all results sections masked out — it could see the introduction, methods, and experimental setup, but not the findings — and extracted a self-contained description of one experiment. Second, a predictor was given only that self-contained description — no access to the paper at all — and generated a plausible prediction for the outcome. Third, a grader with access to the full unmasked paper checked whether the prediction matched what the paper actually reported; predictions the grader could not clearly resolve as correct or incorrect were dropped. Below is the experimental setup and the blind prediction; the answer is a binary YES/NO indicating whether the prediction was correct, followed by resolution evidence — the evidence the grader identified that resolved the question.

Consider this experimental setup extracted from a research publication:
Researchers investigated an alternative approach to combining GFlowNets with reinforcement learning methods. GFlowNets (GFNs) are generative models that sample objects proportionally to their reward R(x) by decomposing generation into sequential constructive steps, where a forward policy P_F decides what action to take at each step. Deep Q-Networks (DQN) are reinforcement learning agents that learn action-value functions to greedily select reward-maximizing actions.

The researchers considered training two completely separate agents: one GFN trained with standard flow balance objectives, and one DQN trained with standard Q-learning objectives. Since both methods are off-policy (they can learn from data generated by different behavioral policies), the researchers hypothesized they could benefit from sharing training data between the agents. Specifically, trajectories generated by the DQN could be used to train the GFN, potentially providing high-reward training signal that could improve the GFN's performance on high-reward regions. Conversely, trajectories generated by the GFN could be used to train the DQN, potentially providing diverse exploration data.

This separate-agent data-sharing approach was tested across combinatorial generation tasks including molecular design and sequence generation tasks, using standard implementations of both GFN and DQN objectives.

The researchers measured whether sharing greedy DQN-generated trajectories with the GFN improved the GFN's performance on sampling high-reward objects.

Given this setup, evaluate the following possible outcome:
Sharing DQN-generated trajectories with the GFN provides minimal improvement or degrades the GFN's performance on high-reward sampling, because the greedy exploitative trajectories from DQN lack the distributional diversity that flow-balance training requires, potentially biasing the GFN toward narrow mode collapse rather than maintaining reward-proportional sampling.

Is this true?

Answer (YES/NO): YES